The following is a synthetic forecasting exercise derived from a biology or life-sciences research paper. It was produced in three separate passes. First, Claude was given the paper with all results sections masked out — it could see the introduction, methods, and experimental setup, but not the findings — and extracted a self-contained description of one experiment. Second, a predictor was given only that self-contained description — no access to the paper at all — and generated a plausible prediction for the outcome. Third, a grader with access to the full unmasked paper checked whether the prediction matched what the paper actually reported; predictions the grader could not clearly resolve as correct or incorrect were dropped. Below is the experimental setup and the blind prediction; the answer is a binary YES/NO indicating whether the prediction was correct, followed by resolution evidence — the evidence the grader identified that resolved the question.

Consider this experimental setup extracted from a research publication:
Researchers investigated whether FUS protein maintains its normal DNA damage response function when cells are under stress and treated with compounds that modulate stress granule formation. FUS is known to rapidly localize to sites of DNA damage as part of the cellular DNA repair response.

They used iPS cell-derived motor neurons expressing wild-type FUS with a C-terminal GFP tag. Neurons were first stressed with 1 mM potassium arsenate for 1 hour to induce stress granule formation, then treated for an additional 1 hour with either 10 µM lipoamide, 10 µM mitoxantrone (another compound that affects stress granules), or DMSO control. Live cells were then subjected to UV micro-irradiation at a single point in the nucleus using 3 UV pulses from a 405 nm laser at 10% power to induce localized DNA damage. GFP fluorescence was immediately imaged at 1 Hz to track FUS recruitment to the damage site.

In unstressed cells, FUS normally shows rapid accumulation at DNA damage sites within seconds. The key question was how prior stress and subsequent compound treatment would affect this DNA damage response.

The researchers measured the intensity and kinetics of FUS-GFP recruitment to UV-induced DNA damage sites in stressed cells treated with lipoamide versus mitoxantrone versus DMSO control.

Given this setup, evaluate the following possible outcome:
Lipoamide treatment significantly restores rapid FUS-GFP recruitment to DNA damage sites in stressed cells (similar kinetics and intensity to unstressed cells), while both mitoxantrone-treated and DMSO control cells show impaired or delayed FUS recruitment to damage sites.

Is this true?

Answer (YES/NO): NO